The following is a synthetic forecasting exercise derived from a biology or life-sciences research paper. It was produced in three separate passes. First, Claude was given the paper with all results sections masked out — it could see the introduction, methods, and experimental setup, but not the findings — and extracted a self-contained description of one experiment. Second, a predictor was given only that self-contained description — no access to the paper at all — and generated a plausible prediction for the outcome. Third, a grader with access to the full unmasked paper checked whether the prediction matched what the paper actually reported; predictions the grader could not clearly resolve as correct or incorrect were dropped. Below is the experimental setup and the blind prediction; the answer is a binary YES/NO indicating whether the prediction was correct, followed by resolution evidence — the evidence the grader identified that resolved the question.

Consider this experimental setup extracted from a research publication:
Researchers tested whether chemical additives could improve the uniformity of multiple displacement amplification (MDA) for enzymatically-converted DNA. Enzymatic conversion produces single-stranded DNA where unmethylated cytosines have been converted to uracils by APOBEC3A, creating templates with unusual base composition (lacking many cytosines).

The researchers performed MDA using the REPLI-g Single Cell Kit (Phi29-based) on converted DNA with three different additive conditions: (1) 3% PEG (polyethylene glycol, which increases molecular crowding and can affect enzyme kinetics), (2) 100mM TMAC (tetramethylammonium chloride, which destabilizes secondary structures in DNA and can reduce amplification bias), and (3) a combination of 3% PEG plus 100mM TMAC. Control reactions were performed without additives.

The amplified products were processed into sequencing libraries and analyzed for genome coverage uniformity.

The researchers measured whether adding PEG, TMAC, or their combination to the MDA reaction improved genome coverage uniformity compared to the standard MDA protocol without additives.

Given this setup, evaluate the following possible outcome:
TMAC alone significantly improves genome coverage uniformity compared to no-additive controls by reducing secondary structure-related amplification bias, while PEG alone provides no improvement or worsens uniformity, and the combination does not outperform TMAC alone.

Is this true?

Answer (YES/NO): NO